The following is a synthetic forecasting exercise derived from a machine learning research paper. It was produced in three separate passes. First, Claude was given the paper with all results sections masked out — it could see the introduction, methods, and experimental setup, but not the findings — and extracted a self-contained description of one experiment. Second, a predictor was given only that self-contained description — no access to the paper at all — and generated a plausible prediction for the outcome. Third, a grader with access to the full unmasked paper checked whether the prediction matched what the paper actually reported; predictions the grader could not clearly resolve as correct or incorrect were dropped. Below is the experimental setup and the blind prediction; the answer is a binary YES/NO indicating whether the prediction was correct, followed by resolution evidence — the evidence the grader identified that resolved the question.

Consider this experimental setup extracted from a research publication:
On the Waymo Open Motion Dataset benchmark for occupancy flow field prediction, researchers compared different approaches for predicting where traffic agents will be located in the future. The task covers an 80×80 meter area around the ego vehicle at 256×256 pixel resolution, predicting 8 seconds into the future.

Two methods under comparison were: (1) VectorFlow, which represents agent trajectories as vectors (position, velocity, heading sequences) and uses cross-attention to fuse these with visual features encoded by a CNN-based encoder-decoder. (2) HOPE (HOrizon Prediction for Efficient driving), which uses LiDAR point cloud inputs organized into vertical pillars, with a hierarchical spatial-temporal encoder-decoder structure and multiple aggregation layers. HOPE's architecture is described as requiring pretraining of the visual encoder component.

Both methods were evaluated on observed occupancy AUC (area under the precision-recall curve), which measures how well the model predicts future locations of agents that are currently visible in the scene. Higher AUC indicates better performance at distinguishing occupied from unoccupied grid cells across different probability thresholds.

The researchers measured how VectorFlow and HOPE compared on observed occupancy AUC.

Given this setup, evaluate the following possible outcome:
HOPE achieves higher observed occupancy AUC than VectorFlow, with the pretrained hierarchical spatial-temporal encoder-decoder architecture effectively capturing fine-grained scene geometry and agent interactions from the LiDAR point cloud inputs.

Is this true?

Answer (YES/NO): YES